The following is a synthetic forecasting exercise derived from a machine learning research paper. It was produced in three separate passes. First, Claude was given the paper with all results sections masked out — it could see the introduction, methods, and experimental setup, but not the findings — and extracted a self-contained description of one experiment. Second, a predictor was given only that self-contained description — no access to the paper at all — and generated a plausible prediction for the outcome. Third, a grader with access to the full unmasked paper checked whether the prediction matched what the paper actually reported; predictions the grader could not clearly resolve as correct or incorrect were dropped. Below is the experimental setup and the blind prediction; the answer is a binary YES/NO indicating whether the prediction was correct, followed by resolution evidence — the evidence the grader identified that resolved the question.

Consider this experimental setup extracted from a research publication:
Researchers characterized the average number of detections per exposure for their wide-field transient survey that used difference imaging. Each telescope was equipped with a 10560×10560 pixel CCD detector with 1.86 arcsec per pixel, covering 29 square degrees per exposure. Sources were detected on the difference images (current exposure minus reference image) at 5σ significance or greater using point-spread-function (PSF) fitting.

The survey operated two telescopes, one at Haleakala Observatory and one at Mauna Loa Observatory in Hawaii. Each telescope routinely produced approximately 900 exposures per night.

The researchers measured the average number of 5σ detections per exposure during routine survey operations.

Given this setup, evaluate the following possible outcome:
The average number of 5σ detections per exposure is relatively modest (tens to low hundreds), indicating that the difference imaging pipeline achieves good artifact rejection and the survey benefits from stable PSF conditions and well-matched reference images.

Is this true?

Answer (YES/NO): NO